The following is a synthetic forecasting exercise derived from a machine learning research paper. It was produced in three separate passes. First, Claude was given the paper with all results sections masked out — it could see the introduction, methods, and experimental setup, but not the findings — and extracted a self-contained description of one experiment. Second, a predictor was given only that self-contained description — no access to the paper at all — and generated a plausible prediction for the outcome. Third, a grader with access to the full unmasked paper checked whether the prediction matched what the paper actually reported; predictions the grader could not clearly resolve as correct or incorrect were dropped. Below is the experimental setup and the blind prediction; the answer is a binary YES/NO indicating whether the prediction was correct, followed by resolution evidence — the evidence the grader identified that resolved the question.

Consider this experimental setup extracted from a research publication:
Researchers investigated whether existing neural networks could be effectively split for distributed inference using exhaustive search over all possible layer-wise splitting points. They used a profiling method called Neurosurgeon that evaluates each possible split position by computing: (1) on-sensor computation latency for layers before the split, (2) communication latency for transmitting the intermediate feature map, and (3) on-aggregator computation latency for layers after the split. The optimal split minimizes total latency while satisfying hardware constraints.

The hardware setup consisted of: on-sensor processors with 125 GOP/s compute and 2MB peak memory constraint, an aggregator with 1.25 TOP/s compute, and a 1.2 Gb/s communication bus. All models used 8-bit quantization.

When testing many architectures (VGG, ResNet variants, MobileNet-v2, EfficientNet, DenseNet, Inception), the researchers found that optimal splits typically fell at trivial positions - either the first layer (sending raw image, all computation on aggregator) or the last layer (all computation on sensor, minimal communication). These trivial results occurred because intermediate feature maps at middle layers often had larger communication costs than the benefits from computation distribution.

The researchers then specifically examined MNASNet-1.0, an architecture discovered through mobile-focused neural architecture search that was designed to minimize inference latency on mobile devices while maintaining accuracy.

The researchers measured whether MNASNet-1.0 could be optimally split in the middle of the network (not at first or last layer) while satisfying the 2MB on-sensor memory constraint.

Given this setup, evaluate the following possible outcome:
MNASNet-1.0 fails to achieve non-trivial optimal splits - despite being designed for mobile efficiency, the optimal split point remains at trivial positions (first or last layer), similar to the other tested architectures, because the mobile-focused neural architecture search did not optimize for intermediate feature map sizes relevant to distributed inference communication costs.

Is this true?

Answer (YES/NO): NO